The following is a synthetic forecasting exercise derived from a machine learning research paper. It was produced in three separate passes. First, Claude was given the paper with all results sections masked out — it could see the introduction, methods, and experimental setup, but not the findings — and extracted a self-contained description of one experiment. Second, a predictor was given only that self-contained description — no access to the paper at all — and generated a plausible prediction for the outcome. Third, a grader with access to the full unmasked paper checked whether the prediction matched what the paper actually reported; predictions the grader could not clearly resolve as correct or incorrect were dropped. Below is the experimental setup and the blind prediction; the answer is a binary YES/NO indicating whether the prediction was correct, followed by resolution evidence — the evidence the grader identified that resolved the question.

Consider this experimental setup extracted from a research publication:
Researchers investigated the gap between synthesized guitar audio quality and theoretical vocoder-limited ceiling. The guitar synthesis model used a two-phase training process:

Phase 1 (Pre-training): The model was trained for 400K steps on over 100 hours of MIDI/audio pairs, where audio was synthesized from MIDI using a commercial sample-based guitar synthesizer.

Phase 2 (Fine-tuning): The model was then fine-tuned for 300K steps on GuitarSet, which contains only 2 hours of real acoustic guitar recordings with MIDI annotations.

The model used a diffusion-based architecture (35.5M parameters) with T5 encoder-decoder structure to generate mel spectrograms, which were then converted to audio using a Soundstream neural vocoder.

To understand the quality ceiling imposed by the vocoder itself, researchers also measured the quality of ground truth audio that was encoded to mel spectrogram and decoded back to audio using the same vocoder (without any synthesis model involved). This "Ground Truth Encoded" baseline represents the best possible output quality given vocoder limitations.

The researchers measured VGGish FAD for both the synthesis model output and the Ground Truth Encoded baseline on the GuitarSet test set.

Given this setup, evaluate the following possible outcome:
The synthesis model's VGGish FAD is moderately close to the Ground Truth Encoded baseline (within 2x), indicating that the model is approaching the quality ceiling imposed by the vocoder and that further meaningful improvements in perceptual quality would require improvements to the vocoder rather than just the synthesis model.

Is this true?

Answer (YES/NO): YES